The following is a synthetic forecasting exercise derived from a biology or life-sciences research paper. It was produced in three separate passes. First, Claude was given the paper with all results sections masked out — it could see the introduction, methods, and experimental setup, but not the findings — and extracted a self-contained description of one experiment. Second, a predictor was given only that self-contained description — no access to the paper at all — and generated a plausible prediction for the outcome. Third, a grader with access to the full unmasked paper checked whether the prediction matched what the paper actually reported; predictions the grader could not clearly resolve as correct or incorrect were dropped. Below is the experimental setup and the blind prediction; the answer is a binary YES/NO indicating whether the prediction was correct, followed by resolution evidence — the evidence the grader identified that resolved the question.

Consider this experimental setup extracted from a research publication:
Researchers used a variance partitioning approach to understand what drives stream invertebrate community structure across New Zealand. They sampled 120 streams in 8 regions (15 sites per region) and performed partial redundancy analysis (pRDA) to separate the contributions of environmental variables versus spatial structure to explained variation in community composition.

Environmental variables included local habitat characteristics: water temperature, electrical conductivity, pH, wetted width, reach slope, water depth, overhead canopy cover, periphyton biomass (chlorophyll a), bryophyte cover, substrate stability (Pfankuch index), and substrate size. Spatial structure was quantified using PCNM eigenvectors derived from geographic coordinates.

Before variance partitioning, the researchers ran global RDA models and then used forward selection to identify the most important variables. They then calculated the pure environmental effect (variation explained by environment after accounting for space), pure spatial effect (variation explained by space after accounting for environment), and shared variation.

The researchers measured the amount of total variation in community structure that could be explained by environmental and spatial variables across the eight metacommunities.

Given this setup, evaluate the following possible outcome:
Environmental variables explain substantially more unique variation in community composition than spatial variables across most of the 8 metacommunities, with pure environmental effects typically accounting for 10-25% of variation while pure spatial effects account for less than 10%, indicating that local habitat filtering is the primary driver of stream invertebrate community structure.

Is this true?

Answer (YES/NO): NO